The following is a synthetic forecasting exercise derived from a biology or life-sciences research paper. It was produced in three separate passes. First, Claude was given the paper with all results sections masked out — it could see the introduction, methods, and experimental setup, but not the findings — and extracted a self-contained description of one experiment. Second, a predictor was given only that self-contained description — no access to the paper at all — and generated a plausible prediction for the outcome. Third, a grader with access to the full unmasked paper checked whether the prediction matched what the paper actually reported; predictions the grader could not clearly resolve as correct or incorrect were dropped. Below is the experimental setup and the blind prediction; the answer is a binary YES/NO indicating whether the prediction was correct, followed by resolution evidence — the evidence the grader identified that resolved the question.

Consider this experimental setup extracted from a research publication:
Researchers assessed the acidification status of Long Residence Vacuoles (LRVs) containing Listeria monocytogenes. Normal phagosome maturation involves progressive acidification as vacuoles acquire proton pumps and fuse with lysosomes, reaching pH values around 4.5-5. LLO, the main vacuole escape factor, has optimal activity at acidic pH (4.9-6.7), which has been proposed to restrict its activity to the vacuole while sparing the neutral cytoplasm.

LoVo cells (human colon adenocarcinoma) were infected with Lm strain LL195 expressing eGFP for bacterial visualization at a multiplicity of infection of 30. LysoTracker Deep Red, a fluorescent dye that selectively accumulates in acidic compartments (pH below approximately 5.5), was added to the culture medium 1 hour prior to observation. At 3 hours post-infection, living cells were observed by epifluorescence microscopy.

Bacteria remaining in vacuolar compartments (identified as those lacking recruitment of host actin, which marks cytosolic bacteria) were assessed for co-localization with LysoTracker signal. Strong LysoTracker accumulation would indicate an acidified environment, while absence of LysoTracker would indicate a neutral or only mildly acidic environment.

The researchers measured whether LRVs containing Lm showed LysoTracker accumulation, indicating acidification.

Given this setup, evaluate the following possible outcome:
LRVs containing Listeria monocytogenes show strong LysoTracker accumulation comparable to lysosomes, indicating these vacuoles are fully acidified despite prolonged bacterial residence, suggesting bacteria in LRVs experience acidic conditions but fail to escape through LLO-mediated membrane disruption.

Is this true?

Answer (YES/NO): NO